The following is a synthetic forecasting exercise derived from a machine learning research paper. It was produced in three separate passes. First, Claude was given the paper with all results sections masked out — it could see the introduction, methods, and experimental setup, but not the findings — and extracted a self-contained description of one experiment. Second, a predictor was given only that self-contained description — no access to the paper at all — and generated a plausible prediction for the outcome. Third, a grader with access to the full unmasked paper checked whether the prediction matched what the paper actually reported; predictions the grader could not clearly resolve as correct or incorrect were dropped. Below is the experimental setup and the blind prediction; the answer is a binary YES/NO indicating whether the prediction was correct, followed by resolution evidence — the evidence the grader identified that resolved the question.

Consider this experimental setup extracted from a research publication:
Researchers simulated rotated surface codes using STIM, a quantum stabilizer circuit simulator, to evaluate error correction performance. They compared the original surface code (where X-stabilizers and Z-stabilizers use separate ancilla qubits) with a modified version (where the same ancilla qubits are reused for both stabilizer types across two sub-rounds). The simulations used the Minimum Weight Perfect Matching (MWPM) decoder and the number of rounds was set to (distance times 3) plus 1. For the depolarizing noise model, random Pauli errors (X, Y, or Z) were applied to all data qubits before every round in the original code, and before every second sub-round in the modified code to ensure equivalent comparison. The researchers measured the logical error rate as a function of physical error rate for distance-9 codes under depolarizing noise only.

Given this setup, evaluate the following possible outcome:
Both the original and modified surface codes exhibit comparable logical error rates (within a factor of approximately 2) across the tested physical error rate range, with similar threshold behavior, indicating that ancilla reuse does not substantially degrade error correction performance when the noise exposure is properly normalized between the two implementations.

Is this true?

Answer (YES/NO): YES